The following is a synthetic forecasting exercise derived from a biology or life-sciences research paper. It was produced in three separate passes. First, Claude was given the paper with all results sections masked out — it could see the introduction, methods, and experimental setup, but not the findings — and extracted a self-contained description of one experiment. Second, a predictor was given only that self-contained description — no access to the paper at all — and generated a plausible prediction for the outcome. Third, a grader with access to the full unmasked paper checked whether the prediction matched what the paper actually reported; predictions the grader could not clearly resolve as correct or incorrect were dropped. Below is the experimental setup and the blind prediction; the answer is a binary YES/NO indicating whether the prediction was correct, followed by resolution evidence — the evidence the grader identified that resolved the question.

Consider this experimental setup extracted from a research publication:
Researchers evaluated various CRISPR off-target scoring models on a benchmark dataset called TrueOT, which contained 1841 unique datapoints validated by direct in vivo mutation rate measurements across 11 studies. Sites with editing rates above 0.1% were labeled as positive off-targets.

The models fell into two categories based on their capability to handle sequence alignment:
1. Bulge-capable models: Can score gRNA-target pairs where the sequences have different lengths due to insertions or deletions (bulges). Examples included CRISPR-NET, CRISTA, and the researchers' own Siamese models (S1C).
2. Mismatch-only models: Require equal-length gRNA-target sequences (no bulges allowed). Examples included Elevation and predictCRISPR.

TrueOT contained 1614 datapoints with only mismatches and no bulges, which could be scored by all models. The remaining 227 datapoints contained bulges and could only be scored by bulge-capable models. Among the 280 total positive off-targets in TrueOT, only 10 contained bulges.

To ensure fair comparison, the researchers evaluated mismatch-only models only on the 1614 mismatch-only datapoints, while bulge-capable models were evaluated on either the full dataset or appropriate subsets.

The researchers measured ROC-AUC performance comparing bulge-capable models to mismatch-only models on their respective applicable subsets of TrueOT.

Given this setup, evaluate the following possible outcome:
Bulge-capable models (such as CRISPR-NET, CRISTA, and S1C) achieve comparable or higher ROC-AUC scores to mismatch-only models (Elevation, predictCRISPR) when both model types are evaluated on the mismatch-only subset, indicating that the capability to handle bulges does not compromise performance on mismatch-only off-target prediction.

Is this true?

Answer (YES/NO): NO